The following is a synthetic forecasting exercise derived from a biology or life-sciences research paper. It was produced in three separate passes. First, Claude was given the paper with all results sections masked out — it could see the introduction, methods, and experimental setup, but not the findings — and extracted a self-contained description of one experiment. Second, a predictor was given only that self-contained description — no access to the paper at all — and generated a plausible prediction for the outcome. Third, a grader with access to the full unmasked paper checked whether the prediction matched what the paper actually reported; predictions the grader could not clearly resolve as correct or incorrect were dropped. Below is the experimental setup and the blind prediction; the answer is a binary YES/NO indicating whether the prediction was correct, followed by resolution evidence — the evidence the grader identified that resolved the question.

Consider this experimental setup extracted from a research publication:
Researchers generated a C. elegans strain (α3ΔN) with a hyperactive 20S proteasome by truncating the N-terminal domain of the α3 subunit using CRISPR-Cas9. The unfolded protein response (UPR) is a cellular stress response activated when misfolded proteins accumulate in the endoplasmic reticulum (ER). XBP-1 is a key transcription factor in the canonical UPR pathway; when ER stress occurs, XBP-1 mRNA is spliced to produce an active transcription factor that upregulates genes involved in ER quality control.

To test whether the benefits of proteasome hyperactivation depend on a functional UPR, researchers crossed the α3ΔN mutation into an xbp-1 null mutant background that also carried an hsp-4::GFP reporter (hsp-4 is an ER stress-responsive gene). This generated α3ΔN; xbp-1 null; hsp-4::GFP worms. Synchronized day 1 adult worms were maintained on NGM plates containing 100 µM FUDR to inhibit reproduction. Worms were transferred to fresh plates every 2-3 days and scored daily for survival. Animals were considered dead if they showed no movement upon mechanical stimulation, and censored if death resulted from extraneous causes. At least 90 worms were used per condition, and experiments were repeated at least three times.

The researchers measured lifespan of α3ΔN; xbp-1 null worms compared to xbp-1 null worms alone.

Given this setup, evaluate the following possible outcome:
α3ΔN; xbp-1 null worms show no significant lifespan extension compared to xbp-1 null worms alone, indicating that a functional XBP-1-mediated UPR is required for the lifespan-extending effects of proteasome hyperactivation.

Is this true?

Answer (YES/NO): NO